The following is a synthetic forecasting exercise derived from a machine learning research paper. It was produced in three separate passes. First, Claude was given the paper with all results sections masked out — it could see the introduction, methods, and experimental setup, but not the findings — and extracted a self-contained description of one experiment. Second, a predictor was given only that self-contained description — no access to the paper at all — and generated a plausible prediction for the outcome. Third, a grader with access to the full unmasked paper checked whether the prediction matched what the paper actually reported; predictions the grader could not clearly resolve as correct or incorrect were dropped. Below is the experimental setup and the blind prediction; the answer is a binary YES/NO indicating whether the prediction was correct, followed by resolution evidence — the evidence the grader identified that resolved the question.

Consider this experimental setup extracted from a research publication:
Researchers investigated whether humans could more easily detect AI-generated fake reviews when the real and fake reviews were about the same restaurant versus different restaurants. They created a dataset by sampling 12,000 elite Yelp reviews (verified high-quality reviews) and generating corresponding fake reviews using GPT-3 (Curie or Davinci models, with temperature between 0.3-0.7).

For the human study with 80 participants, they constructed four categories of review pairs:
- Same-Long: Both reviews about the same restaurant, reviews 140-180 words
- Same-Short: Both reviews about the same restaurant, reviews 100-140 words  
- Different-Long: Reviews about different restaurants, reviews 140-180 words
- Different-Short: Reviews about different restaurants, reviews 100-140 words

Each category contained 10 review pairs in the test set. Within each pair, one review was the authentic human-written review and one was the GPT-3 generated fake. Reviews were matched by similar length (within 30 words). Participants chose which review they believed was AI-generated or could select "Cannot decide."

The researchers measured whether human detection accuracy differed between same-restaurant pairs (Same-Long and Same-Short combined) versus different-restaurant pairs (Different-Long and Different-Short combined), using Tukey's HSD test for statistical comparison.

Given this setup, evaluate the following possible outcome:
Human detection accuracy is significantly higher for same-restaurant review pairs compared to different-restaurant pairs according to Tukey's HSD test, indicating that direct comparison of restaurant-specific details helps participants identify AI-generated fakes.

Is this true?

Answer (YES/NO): NO